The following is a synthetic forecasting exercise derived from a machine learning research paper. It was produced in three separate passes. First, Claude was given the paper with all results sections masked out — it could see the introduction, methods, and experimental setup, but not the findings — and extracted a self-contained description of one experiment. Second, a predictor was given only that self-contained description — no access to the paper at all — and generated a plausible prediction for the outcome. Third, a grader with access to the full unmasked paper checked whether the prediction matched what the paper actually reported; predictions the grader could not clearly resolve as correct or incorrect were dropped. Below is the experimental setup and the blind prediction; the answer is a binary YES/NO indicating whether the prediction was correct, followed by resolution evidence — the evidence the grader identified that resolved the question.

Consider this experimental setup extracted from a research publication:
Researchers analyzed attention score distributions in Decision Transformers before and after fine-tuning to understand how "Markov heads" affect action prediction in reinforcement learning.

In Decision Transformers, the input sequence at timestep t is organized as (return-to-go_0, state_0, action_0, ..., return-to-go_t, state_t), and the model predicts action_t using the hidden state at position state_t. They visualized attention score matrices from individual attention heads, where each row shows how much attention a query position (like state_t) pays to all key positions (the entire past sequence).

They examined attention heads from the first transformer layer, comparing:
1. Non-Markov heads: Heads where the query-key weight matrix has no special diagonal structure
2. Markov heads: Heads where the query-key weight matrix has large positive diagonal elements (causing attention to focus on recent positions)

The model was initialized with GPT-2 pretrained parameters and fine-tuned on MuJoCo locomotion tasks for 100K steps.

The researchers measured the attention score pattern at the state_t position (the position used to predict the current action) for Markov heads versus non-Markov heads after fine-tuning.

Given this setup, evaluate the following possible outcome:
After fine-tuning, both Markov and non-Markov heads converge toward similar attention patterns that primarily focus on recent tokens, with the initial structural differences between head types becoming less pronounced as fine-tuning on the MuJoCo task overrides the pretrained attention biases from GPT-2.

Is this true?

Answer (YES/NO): NO